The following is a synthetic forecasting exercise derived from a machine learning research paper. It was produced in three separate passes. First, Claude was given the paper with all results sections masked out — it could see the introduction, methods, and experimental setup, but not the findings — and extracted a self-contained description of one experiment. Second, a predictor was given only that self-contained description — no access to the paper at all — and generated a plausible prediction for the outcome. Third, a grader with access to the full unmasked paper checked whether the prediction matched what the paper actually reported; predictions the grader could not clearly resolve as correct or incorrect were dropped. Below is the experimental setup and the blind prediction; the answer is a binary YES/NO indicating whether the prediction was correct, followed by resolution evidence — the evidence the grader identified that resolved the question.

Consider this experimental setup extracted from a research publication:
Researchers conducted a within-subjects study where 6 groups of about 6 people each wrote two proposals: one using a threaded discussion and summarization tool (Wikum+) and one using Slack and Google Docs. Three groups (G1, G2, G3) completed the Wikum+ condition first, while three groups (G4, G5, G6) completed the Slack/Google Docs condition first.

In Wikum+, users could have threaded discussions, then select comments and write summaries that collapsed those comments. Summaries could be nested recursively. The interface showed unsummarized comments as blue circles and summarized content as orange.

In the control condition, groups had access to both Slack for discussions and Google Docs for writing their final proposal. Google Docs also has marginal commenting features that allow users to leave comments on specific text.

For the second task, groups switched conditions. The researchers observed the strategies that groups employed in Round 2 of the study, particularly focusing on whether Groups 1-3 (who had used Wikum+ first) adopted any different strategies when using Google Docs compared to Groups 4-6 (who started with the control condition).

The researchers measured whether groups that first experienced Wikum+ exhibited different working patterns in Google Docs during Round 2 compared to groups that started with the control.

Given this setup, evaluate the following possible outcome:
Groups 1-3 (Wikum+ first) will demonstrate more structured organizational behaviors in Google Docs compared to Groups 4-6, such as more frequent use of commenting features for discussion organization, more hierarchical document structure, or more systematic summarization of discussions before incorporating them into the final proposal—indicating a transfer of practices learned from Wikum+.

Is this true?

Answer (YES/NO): YES